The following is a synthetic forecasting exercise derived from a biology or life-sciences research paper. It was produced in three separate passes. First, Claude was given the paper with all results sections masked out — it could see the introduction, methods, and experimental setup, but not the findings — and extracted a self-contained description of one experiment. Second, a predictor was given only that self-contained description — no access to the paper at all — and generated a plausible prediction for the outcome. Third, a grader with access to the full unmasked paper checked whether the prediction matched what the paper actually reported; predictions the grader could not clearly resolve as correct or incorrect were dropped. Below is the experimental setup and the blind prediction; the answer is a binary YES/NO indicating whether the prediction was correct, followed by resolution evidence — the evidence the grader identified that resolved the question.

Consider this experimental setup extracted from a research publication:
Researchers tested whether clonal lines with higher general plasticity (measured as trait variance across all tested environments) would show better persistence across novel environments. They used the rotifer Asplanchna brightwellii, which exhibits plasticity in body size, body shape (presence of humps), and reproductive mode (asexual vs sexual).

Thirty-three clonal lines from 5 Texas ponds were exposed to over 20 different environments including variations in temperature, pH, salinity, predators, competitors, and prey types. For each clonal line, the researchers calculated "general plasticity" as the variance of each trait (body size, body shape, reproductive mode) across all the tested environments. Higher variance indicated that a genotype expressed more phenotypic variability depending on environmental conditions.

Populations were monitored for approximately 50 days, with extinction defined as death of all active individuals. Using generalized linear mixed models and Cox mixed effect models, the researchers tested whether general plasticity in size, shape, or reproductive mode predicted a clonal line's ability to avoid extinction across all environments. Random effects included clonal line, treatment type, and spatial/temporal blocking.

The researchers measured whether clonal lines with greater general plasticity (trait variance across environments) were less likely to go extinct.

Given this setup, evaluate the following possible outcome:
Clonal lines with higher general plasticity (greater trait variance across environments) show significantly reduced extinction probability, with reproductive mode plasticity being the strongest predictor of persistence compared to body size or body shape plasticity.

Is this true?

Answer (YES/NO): NO